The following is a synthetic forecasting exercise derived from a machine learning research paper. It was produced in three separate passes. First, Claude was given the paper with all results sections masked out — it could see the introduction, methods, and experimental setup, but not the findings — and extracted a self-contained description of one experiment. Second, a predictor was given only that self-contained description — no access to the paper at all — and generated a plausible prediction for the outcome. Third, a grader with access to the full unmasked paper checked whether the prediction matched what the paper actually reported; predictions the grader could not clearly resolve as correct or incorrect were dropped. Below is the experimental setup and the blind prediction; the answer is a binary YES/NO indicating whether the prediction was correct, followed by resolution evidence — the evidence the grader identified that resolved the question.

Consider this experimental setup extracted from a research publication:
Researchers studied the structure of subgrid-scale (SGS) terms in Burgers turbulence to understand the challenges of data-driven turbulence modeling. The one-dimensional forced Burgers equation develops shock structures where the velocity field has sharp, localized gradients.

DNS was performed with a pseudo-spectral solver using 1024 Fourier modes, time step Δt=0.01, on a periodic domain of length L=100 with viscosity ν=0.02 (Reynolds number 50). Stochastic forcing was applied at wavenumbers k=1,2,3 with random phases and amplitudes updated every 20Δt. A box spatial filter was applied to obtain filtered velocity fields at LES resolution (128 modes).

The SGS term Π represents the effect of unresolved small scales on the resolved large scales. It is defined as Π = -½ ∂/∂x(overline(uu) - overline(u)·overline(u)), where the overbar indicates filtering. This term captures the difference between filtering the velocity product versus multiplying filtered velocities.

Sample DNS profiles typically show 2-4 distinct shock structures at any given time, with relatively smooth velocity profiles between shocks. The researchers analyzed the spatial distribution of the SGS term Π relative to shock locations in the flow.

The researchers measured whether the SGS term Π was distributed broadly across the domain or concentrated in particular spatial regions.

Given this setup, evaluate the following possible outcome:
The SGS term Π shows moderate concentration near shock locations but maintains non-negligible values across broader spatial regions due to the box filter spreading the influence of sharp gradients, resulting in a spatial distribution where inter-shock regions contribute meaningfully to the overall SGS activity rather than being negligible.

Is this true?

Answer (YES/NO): NO